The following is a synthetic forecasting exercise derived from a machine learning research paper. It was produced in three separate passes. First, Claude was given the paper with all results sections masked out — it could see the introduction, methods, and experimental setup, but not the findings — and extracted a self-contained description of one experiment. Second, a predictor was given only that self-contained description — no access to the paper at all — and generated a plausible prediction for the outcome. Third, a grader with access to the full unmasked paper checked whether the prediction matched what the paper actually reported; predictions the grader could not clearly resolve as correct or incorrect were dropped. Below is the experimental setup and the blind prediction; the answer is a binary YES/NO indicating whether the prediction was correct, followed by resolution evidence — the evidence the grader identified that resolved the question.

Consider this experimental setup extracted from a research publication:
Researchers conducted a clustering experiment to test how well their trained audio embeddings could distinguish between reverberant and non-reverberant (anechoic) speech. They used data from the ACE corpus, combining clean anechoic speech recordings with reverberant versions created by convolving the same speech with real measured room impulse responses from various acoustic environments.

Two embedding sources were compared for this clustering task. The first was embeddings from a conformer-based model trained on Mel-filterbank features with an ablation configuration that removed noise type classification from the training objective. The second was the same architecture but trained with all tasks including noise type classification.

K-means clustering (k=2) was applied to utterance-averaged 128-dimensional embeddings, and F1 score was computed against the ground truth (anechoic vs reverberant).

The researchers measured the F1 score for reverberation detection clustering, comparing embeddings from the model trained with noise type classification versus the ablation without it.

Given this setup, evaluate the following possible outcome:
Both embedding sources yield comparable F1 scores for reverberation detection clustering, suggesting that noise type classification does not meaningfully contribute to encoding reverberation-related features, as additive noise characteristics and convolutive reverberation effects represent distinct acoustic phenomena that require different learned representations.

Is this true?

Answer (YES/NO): NO